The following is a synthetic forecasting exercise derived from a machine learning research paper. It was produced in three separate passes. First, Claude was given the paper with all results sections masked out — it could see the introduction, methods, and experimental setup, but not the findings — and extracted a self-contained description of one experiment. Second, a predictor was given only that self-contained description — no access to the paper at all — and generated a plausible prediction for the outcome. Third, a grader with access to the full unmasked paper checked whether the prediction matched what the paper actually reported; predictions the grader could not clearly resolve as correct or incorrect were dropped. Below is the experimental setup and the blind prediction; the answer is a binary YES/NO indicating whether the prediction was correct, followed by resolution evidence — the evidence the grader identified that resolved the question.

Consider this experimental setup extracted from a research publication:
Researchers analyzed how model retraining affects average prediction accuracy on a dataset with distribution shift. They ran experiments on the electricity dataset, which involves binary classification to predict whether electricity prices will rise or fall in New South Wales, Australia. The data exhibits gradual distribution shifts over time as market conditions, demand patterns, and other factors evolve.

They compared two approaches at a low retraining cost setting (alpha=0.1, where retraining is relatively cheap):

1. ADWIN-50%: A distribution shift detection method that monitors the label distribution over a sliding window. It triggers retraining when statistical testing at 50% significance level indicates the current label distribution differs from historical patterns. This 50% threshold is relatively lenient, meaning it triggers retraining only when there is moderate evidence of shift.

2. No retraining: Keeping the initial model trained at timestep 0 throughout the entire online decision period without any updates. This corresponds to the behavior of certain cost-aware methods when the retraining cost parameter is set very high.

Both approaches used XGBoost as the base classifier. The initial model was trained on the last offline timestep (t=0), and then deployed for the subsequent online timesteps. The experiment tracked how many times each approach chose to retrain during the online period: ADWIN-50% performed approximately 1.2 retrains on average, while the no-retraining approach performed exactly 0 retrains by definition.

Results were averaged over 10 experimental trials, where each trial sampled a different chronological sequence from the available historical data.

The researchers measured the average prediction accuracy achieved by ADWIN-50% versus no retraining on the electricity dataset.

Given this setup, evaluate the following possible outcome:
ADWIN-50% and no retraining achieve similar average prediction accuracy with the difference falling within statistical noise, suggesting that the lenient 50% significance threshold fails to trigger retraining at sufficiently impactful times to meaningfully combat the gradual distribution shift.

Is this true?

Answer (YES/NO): NO